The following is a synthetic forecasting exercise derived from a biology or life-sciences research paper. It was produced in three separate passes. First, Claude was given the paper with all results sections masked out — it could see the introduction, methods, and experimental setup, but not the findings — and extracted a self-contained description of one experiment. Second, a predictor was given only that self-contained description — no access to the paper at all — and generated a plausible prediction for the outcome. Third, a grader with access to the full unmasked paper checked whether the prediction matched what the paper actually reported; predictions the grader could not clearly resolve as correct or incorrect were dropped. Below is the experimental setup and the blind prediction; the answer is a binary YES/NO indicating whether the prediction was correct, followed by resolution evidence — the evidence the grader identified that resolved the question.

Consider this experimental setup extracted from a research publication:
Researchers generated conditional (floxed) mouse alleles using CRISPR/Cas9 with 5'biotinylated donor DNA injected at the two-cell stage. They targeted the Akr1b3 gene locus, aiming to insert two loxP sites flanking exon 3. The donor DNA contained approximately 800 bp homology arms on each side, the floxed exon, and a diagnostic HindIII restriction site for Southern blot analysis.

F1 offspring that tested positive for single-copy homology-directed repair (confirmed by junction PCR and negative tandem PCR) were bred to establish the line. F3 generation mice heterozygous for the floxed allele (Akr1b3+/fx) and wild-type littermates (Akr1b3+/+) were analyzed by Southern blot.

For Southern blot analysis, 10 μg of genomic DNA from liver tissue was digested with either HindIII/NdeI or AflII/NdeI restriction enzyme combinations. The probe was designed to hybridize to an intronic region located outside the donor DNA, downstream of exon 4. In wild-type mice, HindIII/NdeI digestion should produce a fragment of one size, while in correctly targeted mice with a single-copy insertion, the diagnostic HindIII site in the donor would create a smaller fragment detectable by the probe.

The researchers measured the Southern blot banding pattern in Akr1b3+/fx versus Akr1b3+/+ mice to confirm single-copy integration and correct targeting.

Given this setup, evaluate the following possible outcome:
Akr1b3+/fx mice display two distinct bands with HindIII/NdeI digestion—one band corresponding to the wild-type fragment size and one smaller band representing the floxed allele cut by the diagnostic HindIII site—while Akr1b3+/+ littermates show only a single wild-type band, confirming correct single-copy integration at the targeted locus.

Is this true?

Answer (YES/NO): YES